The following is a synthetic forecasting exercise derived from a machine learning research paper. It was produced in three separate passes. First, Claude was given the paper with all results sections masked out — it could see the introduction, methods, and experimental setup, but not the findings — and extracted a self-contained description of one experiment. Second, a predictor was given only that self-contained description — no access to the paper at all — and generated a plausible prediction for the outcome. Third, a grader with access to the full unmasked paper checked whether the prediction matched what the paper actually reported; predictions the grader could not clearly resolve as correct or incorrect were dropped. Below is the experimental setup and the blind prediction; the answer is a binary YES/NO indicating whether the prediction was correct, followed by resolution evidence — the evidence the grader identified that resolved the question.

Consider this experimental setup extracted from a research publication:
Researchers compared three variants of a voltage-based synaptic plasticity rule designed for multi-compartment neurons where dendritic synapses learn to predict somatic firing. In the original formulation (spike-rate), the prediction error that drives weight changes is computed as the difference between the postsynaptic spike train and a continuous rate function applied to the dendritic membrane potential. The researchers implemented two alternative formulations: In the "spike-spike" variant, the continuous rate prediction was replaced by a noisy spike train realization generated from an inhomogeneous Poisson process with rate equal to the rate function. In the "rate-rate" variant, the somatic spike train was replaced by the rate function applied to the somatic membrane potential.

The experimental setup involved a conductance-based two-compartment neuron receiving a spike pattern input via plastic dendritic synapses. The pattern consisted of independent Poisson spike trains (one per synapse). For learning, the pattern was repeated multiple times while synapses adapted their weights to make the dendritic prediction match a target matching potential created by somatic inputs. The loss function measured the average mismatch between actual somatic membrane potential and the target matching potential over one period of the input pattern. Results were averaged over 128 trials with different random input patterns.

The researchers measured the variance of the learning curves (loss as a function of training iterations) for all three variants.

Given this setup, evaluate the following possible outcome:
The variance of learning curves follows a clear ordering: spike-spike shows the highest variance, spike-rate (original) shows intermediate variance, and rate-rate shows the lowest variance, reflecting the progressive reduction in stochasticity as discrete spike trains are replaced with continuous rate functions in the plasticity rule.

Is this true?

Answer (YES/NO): NO